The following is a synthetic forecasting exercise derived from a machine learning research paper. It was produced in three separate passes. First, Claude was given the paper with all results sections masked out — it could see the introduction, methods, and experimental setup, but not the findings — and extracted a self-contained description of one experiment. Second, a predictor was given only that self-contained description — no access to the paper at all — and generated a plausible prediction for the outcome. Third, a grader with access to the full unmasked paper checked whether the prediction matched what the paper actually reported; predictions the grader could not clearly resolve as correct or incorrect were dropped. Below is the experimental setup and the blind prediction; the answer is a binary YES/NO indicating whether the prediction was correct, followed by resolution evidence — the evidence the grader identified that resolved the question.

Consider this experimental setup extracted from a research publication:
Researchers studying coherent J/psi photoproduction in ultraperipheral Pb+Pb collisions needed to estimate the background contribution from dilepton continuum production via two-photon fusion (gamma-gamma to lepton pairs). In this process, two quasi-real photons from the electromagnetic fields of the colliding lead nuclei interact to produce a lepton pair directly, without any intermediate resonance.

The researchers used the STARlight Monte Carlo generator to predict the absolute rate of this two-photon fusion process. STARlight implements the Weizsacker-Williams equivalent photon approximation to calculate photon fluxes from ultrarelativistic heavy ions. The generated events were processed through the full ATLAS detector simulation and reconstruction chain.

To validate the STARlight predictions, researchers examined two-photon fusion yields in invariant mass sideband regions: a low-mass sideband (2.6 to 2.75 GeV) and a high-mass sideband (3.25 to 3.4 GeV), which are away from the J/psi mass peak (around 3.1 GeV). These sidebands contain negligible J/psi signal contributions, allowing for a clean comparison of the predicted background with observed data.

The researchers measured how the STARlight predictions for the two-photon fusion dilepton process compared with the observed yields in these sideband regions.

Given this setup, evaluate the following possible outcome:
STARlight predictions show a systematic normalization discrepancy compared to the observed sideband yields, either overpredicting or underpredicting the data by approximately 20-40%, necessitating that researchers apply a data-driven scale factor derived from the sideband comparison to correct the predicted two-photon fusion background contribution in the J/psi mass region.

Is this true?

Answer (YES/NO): NO